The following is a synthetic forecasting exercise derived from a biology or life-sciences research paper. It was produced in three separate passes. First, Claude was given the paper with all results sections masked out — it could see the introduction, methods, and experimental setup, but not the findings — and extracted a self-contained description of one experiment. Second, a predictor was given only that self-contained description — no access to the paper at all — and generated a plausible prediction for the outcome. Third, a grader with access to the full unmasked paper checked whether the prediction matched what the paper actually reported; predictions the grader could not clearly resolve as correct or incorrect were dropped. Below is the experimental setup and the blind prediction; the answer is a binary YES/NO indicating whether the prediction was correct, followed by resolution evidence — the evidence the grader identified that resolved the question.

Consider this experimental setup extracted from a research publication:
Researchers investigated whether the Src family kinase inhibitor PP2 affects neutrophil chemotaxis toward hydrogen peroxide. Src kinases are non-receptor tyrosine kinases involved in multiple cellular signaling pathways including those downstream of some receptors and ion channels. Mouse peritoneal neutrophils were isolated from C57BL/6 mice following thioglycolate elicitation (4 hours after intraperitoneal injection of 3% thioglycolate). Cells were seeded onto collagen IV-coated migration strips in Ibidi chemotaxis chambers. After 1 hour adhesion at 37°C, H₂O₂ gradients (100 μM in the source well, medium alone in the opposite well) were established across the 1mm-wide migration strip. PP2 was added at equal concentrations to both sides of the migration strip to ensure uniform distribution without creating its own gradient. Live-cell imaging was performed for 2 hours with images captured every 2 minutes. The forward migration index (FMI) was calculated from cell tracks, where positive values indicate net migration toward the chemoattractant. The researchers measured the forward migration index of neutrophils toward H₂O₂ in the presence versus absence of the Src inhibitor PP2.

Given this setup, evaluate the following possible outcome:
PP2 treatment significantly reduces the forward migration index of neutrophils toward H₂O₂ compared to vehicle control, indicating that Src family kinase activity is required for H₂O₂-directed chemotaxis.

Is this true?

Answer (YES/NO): NO